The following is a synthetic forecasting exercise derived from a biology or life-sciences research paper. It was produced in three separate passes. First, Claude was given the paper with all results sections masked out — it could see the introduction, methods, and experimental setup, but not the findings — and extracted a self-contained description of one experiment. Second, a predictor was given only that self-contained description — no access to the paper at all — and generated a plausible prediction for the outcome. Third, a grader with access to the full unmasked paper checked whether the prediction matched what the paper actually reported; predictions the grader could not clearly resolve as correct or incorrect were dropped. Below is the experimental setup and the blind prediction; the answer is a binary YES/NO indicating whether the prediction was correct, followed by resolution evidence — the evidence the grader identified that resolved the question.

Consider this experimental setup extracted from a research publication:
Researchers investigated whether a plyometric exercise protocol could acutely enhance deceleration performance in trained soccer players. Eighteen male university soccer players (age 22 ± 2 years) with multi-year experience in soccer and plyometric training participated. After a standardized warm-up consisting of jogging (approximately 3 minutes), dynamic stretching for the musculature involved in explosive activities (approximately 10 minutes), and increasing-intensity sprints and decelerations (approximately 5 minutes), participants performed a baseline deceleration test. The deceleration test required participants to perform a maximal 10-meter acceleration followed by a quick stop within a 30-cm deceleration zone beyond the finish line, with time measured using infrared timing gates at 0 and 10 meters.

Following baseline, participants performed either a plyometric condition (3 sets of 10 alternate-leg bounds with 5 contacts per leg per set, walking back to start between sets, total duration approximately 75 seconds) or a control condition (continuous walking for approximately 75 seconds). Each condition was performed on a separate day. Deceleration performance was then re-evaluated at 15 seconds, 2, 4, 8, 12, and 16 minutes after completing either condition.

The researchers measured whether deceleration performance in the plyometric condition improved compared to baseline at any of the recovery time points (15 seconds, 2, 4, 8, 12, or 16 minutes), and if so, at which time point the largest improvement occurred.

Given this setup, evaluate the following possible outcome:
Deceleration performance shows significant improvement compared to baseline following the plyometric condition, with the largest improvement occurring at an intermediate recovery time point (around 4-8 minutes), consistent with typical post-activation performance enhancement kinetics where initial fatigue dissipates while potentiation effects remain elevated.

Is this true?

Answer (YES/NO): NO